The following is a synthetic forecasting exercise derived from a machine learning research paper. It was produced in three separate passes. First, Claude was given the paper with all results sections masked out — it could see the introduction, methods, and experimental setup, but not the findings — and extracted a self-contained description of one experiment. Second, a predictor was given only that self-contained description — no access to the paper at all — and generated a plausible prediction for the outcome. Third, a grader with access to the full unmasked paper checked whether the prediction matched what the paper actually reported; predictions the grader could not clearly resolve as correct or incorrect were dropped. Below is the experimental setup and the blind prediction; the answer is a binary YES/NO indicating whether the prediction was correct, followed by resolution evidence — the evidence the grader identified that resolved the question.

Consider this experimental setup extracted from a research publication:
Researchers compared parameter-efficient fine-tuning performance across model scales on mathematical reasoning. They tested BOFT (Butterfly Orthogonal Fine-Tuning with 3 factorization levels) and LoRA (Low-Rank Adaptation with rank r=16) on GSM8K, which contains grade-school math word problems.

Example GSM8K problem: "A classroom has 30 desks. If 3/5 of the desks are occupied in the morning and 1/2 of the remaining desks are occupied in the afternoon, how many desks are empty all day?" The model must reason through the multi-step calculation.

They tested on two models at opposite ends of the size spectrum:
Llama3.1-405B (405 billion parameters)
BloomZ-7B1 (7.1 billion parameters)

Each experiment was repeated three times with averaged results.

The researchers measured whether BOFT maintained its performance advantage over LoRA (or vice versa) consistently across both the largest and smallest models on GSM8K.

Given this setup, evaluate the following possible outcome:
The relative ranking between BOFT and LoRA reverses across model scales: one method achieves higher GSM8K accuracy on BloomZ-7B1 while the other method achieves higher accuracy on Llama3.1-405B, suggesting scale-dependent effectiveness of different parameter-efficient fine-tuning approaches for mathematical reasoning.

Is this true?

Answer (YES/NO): NO